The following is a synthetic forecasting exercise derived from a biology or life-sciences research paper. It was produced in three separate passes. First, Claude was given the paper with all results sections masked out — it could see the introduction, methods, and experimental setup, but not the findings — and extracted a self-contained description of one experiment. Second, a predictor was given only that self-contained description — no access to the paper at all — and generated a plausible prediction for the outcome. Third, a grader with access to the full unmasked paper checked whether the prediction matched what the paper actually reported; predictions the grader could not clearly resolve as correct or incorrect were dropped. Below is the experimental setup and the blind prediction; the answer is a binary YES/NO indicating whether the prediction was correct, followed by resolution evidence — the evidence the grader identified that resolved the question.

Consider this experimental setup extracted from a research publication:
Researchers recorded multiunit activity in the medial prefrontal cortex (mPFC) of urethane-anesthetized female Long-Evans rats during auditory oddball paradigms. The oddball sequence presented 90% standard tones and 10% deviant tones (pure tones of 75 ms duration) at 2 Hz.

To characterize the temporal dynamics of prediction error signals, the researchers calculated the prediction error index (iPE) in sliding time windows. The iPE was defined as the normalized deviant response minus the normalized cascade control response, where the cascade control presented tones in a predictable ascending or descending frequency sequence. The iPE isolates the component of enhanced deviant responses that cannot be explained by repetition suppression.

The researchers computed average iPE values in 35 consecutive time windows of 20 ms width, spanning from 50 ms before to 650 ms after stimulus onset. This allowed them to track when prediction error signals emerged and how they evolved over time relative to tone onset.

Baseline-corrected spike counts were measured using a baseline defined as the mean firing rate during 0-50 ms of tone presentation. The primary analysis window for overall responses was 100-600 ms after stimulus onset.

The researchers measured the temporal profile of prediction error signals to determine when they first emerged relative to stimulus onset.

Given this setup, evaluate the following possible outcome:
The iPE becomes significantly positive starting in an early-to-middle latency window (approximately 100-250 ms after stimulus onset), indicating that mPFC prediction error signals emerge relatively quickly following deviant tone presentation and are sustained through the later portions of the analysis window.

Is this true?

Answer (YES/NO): YES